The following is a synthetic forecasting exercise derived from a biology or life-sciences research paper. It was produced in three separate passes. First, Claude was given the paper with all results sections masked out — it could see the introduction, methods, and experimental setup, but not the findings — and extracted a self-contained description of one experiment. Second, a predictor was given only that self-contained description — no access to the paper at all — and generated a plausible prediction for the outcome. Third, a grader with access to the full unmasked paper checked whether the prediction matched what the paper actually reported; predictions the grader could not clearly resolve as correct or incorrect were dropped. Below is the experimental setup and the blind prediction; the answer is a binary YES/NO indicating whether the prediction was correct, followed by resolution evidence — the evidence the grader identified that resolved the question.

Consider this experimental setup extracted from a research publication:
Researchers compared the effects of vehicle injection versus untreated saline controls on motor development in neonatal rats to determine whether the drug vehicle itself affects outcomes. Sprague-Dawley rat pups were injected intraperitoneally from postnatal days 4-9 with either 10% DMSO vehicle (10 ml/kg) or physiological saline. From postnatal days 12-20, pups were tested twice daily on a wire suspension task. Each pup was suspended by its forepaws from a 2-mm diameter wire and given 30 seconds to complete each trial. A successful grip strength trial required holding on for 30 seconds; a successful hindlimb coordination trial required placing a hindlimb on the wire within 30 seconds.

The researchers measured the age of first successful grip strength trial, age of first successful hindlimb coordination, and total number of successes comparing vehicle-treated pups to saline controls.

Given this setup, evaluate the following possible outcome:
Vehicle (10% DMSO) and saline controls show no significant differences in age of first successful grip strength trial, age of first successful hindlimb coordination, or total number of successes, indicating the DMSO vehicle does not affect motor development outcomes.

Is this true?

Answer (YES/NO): YES